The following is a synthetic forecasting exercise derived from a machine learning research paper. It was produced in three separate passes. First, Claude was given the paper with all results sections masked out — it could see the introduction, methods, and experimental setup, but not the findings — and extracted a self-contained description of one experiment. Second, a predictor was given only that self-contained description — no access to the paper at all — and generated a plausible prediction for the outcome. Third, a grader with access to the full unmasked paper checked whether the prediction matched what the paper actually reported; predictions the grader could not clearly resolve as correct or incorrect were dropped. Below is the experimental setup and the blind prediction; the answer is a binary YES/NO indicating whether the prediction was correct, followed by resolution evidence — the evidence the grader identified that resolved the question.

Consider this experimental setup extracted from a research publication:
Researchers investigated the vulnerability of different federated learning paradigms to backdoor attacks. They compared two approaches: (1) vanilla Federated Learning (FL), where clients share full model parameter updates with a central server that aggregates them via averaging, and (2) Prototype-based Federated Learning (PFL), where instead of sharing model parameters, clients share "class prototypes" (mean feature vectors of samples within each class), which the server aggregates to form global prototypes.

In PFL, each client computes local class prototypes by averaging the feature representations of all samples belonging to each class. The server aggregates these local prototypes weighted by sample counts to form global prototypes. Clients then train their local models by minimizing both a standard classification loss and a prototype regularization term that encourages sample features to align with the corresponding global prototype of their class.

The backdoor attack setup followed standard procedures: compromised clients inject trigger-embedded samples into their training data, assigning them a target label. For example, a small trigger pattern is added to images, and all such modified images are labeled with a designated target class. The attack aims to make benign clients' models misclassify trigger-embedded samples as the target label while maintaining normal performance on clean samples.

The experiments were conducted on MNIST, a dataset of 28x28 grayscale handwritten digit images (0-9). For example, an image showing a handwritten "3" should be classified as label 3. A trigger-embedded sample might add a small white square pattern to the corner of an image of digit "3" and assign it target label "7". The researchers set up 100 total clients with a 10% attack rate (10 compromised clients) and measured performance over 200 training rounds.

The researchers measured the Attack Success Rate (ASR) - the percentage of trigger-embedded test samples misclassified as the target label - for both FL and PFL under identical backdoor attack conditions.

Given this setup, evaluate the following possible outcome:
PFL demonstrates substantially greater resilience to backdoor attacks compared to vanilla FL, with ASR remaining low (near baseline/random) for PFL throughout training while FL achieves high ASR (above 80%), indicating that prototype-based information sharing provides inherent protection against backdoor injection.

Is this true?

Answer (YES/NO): YES